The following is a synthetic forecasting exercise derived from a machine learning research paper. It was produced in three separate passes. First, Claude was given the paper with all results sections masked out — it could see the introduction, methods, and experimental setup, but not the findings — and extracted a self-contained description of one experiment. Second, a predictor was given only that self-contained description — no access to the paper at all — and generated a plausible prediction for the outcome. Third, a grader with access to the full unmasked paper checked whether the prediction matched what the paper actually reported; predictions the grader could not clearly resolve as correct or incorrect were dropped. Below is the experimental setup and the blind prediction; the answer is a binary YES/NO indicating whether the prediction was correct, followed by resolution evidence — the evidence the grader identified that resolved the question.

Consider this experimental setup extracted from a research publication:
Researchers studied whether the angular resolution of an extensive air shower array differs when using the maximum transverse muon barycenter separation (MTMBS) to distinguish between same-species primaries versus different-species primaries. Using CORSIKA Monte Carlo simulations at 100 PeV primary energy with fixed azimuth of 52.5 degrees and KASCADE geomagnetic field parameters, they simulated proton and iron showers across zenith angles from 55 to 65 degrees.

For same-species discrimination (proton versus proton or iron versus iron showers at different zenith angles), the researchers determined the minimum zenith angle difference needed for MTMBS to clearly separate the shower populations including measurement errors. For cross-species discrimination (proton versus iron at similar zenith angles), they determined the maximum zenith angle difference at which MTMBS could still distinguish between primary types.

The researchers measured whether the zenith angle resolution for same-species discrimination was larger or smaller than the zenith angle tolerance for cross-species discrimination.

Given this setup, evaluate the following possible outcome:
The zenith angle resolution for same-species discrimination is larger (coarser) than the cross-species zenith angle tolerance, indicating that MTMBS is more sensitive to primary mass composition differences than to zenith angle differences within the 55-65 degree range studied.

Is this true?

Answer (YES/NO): YES